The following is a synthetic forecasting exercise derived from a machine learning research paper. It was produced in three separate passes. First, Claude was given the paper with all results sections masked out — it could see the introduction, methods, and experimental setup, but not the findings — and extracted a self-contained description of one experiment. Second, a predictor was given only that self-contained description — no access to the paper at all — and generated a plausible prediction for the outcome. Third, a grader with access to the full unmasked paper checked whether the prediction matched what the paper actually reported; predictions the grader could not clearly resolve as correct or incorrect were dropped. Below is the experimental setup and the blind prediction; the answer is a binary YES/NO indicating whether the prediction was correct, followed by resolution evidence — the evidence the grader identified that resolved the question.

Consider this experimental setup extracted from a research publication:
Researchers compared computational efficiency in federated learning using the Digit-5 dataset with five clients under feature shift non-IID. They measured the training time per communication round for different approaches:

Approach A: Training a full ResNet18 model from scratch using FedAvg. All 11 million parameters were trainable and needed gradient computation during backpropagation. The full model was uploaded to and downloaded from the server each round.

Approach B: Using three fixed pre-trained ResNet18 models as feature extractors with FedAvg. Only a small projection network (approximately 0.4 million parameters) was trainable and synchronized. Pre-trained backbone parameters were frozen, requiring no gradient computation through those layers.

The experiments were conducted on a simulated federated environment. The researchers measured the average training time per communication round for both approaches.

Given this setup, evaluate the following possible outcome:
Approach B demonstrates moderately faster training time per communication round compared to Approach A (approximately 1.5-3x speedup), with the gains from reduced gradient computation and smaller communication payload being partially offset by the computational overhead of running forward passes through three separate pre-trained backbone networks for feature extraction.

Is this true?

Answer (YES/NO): YES